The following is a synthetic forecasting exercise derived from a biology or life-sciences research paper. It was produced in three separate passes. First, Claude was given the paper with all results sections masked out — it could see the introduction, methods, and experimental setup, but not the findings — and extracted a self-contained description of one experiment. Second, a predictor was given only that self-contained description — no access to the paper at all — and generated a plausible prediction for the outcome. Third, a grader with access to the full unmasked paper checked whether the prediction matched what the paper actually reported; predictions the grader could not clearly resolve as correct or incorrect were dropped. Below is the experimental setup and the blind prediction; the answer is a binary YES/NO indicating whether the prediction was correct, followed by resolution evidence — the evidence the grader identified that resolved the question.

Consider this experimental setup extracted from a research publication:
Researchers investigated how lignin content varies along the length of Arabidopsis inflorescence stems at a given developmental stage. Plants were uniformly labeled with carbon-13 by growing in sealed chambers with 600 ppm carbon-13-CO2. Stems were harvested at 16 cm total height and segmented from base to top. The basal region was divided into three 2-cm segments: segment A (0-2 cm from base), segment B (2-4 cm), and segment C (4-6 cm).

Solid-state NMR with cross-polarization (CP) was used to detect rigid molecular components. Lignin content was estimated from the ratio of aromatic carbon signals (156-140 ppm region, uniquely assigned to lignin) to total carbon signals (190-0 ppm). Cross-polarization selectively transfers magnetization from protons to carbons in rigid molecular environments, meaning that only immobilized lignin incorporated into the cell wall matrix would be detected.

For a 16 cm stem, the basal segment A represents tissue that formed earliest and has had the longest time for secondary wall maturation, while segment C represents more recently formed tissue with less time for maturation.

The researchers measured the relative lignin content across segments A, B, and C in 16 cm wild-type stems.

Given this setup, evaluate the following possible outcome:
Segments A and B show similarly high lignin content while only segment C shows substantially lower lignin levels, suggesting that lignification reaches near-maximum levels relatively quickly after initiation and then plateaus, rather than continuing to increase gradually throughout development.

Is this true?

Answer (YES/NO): NO